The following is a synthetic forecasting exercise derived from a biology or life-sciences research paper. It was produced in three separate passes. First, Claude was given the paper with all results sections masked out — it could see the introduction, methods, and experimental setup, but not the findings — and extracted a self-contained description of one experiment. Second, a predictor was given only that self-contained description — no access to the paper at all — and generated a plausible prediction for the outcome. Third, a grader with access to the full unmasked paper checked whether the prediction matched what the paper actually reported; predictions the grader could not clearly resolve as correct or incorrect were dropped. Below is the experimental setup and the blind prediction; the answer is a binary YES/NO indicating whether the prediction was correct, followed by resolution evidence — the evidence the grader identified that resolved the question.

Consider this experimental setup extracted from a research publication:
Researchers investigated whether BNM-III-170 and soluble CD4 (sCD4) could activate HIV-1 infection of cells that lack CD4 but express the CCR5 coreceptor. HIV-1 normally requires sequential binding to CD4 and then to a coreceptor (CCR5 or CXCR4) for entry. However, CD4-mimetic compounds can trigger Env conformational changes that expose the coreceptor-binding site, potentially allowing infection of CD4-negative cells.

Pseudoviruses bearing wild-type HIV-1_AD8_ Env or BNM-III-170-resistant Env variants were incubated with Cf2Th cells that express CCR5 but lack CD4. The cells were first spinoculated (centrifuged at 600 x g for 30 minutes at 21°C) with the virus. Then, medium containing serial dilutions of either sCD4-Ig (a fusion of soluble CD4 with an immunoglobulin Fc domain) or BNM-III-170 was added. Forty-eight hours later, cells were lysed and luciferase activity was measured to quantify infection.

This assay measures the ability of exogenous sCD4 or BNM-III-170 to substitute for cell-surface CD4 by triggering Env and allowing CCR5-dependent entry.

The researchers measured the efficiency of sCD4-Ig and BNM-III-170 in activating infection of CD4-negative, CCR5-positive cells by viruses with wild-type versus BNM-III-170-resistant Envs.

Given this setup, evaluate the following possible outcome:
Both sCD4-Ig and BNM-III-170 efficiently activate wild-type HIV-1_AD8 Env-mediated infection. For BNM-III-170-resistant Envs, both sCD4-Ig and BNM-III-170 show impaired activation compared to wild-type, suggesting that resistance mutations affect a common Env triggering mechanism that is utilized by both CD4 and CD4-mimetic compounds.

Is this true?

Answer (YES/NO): NO